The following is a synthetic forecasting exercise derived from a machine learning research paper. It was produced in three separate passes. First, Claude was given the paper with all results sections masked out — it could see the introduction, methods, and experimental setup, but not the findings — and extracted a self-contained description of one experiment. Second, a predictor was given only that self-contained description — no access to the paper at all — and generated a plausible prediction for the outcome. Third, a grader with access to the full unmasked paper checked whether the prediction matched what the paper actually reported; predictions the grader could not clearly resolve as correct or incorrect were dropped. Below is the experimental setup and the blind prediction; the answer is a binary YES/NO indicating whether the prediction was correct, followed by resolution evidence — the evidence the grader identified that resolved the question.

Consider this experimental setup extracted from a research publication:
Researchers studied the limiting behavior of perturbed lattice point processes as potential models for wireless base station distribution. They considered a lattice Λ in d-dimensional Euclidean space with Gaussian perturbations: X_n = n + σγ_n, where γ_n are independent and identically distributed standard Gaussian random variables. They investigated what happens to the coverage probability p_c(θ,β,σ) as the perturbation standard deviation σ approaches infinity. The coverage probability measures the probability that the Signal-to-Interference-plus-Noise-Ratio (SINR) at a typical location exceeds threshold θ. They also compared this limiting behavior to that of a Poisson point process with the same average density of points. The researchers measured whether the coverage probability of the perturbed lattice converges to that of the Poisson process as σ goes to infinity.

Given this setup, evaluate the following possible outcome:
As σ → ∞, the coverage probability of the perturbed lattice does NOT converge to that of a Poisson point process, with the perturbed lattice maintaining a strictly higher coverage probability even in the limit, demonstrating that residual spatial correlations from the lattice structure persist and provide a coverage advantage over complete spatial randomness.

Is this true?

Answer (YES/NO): NO